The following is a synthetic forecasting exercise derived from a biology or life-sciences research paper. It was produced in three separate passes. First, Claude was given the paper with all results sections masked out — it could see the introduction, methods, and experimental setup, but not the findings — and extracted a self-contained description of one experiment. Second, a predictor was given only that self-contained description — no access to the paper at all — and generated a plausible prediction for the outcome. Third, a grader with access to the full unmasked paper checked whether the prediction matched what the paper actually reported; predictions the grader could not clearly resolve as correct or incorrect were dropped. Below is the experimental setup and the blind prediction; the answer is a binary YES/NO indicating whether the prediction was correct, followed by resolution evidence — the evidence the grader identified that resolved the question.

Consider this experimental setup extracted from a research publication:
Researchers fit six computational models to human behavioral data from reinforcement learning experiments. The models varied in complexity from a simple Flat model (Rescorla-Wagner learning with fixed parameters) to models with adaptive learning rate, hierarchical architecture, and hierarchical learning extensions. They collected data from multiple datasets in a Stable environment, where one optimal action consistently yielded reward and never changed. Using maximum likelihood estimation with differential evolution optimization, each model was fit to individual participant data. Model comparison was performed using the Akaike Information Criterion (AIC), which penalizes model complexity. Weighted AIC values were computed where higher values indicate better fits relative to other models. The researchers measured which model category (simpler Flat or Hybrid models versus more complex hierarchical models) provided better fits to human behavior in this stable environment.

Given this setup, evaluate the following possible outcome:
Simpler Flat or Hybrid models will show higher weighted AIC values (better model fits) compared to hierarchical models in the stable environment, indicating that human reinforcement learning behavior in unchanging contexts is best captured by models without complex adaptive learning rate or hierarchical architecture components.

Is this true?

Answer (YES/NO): NO